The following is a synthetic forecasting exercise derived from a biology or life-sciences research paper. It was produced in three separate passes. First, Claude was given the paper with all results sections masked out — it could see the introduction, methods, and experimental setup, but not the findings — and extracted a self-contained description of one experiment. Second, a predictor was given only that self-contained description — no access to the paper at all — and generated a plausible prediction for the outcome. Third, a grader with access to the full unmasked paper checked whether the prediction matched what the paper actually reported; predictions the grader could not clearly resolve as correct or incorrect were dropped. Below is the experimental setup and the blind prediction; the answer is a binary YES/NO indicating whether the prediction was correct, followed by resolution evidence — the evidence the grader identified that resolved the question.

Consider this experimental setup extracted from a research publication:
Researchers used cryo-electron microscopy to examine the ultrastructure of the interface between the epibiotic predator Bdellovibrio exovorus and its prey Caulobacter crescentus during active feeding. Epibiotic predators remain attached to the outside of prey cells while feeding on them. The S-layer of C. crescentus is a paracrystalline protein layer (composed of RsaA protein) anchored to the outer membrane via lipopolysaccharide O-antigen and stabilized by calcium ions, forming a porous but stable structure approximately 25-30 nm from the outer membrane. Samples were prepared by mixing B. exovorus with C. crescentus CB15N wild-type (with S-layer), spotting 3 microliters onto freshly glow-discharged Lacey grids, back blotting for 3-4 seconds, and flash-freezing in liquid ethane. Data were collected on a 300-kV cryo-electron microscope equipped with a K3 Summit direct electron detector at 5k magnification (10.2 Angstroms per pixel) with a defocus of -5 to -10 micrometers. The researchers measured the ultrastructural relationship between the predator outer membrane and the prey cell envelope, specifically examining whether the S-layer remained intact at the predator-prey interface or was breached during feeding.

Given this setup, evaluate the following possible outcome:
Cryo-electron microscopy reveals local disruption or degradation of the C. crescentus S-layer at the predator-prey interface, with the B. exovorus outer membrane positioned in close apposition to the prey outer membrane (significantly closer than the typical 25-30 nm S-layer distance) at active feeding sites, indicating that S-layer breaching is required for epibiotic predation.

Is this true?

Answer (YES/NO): NO